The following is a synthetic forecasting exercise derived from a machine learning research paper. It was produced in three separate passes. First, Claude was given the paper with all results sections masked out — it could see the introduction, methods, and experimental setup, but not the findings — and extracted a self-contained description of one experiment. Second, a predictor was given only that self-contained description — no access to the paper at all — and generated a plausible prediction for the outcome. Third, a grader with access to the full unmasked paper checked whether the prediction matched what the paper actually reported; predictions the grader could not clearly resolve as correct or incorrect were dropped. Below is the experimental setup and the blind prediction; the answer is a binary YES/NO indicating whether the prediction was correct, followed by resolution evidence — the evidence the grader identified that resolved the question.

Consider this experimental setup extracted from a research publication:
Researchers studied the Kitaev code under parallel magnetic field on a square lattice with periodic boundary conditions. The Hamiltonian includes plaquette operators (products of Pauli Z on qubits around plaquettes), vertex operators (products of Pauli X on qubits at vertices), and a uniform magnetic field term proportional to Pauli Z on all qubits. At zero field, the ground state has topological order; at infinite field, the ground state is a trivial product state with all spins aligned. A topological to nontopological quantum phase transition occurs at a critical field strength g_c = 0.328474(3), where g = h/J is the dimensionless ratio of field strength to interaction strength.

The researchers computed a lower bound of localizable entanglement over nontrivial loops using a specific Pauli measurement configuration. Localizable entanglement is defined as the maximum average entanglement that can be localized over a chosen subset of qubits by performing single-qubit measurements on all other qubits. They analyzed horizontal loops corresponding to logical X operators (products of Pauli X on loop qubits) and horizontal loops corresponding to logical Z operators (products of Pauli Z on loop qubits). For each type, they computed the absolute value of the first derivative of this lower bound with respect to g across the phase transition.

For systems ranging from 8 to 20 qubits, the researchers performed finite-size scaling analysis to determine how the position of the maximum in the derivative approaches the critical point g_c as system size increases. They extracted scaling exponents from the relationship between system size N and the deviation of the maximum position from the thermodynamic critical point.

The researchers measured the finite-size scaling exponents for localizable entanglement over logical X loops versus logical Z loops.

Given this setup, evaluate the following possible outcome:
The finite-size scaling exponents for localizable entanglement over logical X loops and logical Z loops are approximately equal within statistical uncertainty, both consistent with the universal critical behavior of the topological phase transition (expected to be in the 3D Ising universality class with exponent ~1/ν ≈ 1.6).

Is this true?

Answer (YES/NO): NO